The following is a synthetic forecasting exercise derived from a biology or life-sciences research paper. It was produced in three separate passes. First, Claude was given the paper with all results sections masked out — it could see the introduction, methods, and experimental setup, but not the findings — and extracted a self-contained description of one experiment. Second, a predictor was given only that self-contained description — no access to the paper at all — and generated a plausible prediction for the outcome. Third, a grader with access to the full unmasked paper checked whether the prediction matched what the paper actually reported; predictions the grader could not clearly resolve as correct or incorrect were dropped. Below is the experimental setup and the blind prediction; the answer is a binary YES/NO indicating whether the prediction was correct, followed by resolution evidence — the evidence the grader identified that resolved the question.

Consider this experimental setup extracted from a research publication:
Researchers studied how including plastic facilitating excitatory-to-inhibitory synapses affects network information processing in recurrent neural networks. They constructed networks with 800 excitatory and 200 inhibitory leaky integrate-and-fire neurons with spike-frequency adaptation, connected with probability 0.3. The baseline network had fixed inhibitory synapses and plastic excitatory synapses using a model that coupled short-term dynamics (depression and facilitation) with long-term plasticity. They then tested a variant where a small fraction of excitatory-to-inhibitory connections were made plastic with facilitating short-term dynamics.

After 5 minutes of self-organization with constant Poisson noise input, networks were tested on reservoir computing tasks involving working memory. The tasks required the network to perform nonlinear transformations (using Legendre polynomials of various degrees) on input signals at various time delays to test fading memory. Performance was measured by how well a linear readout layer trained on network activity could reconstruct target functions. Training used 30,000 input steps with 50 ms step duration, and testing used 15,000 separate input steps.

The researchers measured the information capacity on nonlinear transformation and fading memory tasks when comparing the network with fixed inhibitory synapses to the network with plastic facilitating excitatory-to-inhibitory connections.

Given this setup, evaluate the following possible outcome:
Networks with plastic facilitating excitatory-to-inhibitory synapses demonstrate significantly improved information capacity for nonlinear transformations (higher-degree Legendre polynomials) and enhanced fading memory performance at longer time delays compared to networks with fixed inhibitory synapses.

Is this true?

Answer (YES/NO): YES